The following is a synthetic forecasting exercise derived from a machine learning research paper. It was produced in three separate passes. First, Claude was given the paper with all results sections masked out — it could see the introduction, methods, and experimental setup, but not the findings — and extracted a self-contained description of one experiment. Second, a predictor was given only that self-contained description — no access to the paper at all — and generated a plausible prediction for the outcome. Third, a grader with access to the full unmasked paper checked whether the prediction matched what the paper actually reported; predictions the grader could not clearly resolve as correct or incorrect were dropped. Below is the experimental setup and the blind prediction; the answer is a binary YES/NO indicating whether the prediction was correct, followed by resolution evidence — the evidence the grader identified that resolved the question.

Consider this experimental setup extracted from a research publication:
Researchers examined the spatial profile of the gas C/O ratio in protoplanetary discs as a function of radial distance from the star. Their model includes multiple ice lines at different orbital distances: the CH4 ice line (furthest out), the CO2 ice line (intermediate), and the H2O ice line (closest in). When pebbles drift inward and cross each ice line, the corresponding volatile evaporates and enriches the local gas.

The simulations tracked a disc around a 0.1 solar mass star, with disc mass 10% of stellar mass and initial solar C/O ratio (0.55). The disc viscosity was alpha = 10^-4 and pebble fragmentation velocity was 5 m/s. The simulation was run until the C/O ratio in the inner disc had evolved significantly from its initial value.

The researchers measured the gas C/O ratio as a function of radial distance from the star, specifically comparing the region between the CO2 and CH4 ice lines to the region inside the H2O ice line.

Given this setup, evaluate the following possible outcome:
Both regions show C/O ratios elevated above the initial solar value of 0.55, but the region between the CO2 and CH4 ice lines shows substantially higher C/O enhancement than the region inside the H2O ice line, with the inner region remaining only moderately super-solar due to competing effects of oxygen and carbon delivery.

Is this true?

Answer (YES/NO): NO